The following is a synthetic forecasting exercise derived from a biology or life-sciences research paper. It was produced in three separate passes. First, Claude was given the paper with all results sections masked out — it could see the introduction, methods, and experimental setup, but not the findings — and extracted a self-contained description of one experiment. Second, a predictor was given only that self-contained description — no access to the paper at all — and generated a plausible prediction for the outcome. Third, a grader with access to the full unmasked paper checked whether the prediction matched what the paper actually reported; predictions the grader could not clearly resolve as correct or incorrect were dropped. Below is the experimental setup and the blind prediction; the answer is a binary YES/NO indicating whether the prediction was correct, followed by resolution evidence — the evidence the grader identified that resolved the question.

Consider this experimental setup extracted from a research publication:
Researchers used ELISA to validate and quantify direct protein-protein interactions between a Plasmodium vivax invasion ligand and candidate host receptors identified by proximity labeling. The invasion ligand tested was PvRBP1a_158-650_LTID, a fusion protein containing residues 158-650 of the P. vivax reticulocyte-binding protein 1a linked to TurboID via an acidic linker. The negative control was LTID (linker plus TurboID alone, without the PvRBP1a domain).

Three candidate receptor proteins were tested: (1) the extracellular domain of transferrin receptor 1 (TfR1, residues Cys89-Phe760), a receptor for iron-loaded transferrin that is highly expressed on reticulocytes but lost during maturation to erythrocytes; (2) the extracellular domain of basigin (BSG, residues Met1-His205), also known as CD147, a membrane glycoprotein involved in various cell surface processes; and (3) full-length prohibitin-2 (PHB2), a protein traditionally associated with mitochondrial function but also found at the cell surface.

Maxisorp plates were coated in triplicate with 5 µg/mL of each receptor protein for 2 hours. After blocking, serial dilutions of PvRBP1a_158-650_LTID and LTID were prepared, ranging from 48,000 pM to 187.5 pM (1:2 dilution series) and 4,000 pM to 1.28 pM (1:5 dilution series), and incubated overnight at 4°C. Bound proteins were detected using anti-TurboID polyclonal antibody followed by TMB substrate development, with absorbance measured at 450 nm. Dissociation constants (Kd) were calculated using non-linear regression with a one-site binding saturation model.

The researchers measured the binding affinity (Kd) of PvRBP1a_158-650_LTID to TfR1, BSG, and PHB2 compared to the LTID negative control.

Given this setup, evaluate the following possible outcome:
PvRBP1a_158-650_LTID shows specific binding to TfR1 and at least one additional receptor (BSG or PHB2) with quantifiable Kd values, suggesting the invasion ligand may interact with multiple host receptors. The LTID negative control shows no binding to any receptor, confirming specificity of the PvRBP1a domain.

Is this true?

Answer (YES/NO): YES